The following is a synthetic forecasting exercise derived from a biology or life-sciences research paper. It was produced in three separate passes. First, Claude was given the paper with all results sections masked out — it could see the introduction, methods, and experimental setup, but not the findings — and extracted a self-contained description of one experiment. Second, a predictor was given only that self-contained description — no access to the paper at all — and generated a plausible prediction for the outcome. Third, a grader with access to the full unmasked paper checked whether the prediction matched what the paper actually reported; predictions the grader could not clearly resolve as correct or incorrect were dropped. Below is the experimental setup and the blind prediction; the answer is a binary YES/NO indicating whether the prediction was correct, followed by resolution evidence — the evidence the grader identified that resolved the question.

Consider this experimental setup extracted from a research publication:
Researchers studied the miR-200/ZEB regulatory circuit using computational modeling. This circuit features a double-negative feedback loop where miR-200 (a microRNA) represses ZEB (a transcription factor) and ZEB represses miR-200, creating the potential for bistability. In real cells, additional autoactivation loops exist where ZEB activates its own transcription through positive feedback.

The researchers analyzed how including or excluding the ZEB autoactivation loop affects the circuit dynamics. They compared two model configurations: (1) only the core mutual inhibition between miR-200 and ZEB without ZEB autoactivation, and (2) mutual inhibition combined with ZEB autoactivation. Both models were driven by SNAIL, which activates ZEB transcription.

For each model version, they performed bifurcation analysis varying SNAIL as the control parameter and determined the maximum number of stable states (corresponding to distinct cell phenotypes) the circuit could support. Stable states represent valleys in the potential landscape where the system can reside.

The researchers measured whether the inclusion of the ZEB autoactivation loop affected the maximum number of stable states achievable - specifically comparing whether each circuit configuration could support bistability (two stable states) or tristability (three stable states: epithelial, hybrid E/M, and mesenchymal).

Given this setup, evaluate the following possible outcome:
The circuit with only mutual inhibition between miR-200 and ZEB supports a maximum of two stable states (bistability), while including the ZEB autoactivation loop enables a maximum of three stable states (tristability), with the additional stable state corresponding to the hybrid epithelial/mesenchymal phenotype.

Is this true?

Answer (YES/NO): YES